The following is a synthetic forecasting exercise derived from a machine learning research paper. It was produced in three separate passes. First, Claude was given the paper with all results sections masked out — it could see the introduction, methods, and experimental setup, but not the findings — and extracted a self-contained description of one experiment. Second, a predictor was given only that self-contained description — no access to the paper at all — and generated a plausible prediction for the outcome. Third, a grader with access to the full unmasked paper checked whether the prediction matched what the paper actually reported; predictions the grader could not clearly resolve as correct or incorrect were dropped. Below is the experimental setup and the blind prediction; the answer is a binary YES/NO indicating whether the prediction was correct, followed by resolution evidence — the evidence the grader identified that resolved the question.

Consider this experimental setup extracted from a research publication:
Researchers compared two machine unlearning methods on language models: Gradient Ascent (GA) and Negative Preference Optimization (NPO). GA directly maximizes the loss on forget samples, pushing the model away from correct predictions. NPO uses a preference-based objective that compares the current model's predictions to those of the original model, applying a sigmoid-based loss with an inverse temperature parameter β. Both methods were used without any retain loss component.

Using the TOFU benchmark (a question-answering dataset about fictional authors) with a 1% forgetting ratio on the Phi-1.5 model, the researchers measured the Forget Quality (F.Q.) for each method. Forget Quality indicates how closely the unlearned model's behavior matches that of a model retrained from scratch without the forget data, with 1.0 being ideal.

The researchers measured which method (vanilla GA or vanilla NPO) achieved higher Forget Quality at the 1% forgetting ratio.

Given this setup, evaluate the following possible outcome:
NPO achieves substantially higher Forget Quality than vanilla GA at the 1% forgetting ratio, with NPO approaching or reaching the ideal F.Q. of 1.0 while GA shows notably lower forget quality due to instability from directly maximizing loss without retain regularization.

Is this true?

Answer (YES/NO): NO